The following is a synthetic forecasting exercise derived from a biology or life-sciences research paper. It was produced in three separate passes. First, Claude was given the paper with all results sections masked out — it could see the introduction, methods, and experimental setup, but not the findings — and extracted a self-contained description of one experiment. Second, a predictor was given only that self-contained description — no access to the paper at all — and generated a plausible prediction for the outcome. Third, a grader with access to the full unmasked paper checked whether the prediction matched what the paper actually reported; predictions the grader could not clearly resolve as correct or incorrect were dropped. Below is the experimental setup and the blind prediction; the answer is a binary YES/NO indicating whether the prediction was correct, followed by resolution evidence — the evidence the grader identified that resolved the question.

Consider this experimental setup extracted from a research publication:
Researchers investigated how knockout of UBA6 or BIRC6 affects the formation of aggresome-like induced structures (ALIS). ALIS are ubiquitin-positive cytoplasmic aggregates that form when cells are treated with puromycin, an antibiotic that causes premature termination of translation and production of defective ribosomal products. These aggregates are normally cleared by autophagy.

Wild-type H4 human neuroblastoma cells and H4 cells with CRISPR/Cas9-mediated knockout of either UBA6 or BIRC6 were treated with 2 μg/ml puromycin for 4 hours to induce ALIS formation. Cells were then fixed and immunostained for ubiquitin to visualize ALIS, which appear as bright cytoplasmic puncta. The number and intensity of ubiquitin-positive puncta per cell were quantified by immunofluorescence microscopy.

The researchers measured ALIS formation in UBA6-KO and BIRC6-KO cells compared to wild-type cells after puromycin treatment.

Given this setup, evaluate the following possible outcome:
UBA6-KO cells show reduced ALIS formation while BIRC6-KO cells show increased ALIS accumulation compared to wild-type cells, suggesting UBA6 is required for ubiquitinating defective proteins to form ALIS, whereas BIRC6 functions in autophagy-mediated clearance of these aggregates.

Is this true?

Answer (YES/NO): NO